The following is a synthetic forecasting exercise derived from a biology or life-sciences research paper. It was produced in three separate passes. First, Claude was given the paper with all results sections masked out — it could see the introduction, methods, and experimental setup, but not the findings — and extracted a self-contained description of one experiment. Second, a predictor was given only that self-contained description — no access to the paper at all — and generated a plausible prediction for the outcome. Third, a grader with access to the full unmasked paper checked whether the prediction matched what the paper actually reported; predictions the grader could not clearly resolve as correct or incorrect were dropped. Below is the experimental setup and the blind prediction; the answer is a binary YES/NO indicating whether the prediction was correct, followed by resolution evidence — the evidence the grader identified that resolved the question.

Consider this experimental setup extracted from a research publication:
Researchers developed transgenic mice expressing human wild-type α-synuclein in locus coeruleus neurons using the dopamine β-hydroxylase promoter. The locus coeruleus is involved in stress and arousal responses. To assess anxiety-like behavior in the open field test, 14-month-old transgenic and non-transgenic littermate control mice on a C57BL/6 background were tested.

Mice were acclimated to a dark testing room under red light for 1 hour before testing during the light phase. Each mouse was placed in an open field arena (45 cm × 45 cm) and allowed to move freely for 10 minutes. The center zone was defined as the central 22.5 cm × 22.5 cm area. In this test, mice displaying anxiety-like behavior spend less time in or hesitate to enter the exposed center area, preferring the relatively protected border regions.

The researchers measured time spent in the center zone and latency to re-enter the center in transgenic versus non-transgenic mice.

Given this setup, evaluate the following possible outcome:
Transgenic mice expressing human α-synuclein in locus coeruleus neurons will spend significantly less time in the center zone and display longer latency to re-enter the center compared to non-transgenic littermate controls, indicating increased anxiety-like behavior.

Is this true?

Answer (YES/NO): NO